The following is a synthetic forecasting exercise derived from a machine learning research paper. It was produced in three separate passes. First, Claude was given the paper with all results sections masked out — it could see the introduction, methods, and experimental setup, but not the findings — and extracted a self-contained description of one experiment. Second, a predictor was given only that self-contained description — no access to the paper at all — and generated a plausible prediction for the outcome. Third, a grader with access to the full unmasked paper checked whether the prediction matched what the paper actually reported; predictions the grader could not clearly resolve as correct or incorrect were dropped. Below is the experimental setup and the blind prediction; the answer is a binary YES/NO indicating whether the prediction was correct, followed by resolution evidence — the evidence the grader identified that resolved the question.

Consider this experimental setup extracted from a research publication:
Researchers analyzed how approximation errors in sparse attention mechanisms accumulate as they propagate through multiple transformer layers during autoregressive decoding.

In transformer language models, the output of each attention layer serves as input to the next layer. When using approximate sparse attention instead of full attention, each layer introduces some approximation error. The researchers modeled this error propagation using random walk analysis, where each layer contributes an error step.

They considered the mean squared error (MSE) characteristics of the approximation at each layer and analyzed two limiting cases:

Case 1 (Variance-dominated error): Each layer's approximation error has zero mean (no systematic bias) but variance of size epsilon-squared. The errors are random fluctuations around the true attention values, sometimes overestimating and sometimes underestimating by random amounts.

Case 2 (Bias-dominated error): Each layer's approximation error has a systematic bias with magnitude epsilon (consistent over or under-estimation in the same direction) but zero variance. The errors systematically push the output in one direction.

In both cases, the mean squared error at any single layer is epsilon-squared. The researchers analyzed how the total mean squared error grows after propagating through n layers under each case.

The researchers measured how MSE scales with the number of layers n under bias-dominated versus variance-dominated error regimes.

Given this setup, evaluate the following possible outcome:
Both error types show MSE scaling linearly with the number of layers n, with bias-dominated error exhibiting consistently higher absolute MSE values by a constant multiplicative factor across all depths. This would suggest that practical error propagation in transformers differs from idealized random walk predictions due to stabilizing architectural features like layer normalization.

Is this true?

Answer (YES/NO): NO